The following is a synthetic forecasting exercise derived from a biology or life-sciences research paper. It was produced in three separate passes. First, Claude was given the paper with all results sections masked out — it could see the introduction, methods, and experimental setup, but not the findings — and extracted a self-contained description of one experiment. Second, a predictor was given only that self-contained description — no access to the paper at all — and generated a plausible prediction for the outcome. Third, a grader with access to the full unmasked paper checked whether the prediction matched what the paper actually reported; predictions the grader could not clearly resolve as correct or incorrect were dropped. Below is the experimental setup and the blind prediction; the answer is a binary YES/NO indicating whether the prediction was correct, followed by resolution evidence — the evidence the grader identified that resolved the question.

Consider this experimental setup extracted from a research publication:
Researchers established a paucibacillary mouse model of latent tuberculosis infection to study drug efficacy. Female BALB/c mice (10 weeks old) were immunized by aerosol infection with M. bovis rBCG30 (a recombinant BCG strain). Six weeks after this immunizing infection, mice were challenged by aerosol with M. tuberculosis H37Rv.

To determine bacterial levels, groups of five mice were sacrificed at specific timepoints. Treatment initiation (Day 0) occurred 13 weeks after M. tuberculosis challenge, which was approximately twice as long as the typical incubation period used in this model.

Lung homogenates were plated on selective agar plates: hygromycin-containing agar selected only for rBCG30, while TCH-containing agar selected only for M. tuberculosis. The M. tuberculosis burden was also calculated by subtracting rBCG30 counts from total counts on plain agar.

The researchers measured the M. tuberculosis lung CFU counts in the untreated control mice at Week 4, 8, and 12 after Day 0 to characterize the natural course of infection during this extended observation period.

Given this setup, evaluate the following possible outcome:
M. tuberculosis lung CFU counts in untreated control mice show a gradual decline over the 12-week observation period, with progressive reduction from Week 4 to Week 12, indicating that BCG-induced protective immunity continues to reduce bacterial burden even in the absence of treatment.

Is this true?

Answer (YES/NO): NO